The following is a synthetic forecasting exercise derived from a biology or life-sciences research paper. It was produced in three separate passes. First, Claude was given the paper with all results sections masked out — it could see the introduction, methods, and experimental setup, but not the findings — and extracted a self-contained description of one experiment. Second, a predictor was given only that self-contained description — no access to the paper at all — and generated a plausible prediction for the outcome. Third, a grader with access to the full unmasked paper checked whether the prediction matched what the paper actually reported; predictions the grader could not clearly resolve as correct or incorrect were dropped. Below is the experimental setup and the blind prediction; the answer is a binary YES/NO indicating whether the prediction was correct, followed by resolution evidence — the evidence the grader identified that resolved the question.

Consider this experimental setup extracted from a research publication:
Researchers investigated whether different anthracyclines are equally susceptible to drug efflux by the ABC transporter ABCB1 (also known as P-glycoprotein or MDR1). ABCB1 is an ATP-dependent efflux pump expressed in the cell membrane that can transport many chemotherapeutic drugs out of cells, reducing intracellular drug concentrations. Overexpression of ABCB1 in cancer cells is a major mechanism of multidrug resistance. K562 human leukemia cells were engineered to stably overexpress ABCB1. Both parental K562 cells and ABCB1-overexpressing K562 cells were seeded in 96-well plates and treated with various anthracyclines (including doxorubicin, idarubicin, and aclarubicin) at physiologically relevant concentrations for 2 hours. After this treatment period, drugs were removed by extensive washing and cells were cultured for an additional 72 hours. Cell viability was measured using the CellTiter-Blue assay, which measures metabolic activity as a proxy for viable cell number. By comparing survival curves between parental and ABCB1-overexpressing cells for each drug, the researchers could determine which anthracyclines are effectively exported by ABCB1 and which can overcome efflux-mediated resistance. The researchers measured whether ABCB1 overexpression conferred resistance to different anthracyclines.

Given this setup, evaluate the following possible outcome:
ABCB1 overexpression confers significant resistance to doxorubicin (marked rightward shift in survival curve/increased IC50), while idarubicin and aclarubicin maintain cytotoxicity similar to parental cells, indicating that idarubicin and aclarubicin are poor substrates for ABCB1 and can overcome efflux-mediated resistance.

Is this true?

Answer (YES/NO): YES